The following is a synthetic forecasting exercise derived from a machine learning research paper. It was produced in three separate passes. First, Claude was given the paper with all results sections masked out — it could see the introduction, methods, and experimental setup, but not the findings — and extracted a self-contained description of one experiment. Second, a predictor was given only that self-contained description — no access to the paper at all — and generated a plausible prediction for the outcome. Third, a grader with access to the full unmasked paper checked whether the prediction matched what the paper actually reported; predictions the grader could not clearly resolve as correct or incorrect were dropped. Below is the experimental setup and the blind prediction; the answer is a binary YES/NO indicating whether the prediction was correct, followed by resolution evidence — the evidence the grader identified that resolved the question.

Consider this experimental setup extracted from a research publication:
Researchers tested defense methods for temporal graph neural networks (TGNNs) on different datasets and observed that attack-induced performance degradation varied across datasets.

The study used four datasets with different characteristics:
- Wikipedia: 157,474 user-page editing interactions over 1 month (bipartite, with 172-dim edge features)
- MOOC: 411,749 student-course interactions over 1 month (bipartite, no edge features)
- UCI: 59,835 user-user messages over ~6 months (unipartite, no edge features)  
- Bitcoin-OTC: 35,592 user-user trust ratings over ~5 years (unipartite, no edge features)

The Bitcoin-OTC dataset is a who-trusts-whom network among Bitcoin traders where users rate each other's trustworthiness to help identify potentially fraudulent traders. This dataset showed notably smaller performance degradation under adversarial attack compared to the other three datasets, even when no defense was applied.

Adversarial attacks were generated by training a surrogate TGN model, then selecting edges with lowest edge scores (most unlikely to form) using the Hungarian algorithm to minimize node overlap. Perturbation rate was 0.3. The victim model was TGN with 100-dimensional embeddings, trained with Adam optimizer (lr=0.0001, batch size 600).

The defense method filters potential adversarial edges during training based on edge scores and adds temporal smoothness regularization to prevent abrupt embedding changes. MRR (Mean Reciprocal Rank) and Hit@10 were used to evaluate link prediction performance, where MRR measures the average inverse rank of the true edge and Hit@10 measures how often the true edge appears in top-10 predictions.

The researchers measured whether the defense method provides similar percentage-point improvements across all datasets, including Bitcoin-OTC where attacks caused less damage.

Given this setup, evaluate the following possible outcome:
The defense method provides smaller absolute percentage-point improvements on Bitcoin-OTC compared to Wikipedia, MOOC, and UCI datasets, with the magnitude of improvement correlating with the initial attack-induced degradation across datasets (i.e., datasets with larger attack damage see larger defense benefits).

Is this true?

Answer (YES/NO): YES